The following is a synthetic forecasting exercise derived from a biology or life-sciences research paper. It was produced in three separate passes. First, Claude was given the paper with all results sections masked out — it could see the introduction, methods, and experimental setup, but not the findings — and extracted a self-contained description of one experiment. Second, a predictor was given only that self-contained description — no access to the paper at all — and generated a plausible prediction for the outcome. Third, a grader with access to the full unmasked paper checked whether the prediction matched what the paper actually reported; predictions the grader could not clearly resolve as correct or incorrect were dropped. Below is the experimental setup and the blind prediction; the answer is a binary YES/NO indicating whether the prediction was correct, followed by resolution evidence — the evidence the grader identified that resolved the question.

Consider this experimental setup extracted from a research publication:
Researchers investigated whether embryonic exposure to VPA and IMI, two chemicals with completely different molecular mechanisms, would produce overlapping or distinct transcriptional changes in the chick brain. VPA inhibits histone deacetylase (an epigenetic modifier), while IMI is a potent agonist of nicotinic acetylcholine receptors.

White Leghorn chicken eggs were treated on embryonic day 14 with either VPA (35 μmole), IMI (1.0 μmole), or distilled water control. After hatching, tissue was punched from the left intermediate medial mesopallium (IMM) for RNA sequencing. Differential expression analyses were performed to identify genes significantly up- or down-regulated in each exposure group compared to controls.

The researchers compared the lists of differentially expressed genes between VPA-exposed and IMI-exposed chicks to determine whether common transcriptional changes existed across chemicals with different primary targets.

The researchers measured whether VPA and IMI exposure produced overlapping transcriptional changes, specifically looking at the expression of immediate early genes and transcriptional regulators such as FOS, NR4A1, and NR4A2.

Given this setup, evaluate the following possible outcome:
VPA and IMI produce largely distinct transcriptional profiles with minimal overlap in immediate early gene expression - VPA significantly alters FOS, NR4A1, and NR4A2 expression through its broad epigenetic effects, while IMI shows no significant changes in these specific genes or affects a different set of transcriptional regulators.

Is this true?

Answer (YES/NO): NO